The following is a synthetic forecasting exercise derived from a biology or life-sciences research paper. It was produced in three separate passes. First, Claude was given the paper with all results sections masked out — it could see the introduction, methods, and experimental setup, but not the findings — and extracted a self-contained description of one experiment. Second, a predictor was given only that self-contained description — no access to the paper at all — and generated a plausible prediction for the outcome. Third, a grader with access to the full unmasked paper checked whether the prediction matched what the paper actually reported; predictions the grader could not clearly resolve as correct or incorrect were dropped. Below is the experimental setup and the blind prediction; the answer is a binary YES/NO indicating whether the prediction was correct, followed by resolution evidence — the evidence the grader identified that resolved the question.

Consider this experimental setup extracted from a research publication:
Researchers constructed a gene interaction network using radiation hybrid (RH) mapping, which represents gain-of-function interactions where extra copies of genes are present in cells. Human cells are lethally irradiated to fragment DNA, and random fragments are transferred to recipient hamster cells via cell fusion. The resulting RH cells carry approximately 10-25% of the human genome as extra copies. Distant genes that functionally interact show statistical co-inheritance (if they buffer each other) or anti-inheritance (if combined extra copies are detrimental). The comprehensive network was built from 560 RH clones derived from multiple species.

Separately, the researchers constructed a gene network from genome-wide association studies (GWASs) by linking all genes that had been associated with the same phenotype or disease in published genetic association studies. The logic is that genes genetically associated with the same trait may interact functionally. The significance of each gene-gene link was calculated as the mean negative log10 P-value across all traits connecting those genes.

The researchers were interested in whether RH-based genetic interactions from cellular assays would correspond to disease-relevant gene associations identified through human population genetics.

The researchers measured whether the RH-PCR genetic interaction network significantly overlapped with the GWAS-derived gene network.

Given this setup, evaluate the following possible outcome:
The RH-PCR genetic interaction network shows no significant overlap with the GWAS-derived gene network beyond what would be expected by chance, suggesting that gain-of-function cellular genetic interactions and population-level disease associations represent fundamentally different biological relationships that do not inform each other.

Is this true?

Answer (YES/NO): NO